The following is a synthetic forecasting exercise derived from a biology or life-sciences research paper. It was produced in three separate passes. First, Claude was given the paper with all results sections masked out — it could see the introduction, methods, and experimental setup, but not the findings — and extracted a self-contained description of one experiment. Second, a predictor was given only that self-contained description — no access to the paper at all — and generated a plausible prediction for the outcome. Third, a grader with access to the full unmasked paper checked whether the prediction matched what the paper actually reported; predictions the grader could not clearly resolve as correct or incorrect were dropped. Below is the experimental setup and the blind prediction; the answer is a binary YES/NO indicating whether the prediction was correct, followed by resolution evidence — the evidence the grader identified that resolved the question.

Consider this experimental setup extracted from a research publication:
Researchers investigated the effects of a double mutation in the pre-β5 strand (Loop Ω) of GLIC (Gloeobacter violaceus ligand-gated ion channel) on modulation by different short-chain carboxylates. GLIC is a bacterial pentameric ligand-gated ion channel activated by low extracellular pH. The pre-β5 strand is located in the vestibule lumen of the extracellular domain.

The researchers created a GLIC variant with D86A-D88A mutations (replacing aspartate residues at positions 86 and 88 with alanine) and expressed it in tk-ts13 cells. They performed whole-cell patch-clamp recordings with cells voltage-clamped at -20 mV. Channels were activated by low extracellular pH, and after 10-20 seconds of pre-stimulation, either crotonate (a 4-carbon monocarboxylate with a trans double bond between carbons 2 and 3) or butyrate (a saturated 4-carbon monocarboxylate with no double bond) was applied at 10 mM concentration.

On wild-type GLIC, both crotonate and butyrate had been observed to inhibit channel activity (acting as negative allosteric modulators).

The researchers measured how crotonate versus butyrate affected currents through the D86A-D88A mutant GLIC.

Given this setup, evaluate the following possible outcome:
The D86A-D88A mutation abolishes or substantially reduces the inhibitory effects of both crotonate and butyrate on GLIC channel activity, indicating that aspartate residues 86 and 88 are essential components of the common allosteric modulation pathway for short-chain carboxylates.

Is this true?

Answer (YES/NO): NO